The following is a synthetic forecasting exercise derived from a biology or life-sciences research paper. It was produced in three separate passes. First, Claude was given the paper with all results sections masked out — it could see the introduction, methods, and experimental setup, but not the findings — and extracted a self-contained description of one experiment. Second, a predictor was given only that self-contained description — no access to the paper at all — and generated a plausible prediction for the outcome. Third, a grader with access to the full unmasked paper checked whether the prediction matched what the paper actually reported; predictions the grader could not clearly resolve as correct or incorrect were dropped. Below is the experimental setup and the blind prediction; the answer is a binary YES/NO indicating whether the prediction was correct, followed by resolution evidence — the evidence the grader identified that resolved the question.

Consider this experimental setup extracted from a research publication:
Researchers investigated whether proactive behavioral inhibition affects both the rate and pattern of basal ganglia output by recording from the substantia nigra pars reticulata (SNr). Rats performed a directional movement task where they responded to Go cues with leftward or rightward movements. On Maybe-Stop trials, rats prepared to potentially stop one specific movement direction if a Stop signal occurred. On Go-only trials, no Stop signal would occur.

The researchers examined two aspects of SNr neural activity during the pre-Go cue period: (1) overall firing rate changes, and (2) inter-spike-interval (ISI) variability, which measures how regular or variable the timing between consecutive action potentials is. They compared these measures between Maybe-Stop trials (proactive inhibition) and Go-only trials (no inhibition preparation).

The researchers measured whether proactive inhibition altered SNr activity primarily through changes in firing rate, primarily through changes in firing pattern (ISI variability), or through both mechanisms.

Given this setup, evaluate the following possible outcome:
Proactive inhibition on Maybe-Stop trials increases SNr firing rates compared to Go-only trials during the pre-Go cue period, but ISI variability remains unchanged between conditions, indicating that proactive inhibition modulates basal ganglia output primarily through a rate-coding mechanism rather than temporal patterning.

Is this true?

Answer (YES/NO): NO